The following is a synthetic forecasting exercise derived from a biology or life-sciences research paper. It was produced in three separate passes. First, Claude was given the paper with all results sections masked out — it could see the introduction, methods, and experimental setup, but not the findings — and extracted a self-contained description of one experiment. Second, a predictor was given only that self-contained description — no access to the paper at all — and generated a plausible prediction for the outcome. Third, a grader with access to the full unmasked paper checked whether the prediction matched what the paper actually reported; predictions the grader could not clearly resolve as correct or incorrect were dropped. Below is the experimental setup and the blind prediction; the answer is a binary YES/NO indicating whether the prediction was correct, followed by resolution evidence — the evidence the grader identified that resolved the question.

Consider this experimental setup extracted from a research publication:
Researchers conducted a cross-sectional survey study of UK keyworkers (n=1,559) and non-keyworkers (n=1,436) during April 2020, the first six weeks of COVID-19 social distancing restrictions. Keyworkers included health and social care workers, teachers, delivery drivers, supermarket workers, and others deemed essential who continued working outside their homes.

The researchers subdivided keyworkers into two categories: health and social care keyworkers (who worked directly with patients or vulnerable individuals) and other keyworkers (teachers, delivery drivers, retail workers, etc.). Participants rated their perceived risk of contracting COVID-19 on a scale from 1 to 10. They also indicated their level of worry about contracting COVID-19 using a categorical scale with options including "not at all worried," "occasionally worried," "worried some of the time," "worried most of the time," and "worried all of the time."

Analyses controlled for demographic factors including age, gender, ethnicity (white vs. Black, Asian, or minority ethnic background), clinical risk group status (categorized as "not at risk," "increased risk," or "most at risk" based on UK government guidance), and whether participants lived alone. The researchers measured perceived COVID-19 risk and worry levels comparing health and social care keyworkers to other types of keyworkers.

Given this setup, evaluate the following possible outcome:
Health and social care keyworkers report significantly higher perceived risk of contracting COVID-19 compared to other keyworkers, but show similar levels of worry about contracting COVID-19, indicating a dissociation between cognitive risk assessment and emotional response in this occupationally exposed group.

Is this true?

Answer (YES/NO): YES